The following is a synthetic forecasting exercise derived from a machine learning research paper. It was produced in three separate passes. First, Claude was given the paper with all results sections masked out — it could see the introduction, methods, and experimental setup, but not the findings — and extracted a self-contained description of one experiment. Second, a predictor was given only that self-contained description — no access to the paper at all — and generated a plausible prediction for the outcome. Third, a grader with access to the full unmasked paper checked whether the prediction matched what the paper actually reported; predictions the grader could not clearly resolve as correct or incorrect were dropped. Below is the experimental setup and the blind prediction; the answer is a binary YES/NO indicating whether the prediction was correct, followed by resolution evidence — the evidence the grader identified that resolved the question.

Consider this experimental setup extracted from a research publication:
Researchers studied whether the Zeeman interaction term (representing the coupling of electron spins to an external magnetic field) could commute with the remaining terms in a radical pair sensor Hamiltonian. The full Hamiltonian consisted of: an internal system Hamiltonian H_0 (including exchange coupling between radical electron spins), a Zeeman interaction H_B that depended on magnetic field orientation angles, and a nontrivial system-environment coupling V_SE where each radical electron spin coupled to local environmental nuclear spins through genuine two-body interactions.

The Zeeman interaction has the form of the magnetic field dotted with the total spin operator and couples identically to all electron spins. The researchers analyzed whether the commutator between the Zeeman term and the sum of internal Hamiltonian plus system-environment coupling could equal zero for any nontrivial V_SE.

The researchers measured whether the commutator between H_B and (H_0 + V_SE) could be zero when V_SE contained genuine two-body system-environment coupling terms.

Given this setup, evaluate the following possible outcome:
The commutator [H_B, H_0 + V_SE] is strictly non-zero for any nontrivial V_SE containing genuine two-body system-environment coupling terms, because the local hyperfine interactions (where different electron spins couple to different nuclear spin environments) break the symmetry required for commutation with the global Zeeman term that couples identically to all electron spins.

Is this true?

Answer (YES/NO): YES